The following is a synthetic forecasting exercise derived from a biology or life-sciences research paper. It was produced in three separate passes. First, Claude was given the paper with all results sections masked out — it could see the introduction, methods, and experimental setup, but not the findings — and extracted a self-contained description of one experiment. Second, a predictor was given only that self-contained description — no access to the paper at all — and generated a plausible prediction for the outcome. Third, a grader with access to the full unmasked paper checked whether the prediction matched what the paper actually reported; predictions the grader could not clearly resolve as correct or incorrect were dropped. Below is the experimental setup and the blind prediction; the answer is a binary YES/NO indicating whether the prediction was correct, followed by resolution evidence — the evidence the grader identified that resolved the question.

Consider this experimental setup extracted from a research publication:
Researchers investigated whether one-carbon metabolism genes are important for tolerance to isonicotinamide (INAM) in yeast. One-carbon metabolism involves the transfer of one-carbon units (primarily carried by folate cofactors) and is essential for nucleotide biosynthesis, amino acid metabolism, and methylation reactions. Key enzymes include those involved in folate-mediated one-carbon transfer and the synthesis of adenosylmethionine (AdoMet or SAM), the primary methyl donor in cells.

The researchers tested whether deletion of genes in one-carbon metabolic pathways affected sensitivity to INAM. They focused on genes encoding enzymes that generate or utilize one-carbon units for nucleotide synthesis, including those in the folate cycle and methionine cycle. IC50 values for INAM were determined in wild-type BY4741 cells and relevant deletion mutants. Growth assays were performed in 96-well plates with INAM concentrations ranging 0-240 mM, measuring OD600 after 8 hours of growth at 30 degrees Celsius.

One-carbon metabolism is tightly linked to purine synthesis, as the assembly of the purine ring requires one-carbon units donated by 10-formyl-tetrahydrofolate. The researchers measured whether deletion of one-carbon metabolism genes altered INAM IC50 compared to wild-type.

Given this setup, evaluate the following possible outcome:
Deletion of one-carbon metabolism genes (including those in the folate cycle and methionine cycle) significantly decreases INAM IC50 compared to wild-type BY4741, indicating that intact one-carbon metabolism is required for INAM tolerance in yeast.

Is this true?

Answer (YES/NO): YES